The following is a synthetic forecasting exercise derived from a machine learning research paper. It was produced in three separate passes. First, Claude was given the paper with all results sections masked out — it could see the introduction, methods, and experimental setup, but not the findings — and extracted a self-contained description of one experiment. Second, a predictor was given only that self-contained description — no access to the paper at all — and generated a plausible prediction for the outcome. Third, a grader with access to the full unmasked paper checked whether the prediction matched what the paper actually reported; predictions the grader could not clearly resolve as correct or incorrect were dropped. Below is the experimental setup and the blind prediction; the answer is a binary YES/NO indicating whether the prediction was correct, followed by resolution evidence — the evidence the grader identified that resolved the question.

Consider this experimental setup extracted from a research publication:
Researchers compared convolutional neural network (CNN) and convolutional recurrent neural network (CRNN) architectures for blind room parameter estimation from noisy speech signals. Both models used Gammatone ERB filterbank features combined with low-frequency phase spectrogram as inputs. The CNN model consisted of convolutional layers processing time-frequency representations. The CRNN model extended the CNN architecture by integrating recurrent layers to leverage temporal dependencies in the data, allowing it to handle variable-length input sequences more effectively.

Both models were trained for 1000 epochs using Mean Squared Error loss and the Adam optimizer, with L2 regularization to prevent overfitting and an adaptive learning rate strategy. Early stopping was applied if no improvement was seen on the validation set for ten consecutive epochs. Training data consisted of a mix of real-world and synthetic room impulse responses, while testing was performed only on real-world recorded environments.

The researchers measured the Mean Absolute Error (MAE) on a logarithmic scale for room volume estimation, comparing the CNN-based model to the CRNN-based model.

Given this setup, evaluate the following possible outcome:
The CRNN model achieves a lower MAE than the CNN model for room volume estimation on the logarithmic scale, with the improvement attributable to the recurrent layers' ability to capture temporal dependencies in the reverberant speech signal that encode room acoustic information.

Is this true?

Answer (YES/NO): YES